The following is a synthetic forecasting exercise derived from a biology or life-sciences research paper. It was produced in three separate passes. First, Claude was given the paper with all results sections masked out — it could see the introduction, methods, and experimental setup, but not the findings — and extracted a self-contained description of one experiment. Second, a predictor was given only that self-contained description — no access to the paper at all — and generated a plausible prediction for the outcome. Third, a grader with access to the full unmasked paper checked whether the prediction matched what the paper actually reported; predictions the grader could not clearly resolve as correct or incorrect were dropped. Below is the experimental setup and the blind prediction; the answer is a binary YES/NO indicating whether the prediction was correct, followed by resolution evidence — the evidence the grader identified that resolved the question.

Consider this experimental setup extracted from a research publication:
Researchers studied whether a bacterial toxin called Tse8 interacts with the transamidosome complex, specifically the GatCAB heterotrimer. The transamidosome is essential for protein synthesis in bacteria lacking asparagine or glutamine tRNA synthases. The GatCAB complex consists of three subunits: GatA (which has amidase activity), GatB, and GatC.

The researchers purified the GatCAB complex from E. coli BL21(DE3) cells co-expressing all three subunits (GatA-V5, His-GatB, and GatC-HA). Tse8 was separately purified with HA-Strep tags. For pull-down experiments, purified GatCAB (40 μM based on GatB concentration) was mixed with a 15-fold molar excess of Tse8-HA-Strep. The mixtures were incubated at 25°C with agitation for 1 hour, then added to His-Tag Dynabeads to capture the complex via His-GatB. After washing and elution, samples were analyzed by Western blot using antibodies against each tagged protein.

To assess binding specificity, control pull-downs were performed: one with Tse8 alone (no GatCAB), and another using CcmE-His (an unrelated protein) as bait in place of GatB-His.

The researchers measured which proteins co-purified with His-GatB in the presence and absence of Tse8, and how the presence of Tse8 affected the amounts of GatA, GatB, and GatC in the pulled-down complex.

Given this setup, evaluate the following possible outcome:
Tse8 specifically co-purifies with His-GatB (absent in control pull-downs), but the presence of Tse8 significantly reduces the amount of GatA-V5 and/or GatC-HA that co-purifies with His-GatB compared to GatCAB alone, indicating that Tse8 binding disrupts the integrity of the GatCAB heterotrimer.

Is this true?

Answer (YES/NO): YES